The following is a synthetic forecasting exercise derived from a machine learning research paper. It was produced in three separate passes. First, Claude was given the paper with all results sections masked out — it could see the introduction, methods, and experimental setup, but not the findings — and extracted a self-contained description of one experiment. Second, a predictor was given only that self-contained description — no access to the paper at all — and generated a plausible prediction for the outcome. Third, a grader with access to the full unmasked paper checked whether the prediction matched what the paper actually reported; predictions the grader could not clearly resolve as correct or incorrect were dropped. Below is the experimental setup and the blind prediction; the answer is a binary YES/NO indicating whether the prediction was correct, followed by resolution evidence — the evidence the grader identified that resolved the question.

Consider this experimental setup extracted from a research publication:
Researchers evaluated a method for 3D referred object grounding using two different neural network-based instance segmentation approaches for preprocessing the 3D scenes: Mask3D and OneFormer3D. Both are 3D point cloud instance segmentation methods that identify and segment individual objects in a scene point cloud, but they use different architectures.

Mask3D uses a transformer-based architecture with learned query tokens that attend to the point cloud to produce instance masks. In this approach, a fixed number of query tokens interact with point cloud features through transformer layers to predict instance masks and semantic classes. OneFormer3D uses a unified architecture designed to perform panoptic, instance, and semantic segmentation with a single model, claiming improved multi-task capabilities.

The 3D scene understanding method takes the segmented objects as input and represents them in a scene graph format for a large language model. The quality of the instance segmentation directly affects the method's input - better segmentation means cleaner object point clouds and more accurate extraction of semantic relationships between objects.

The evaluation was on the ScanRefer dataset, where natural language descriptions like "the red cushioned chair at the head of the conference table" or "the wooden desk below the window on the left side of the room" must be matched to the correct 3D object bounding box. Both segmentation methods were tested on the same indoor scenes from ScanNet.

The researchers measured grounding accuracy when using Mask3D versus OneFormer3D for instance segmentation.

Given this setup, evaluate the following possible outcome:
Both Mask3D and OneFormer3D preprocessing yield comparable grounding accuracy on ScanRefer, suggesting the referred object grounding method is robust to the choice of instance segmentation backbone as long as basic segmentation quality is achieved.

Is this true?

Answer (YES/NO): YES